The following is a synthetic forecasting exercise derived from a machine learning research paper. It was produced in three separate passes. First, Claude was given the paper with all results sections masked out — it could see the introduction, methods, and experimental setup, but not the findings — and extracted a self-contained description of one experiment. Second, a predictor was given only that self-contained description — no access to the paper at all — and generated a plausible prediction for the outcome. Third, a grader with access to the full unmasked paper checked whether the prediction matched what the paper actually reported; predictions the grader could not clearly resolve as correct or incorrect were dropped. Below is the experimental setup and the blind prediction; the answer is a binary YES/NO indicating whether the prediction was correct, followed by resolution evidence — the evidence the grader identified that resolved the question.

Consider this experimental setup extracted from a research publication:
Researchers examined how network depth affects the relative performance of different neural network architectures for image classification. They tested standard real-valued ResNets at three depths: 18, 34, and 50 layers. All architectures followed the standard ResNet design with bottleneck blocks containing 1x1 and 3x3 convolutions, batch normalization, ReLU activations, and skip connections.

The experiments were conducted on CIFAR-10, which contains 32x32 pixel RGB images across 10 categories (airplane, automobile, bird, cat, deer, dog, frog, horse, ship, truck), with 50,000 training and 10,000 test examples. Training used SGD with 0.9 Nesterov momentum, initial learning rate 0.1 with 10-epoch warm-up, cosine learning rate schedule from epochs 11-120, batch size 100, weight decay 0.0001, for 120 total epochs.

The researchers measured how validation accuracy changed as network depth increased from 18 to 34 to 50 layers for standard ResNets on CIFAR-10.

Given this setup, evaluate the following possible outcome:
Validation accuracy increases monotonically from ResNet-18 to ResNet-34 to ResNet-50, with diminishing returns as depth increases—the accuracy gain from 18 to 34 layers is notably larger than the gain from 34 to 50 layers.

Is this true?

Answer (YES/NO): NO